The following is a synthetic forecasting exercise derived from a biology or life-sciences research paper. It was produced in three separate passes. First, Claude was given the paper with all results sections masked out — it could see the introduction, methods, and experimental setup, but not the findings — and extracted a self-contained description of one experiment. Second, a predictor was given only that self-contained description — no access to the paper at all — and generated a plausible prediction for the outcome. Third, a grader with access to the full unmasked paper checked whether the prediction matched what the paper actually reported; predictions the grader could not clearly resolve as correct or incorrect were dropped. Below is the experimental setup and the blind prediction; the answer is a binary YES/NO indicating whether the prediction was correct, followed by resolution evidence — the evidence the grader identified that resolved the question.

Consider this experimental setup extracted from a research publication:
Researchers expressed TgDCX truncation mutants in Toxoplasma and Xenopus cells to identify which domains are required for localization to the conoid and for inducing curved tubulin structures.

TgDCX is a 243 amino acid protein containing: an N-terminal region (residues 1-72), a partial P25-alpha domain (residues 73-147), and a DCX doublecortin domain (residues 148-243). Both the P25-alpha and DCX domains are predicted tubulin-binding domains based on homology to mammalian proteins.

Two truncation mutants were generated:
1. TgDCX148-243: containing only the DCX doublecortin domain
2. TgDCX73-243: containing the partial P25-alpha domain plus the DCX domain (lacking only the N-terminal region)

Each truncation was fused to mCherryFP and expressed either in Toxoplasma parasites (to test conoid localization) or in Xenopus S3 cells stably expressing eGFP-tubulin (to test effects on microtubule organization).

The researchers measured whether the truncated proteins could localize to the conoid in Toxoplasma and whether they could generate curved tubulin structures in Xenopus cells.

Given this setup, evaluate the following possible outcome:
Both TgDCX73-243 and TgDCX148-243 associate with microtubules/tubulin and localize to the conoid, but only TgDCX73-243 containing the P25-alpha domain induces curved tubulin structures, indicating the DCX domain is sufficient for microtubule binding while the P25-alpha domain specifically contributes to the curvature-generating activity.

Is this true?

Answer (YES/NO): NO